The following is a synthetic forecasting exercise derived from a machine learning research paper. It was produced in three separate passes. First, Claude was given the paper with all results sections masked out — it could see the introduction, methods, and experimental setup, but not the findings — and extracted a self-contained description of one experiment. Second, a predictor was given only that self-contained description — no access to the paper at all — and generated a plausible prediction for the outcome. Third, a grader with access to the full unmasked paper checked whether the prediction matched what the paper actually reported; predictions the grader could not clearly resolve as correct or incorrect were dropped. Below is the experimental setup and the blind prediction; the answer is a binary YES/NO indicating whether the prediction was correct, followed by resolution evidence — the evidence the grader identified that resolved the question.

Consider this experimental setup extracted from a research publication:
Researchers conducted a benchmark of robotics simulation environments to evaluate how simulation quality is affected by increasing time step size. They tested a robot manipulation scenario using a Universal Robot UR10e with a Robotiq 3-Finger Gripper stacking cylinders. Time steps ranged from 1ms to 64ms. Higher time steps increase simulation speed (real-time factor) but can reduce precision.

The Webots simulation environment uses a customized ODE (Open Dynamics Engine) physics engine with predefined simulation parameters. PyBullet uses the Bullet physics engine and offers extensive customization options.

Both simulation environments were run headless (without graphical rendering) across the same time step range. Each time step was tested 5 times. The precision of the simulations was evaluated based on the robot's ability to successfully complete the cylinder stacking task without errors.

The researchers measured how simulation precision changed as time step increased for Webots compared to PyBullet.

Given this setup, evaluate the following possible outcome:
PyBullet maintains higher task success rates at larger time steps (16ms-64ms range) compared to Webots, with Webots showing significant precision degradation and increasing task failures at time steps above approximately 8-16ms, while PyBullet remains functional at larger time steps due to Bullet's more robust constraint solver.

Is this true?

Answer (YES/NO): NO